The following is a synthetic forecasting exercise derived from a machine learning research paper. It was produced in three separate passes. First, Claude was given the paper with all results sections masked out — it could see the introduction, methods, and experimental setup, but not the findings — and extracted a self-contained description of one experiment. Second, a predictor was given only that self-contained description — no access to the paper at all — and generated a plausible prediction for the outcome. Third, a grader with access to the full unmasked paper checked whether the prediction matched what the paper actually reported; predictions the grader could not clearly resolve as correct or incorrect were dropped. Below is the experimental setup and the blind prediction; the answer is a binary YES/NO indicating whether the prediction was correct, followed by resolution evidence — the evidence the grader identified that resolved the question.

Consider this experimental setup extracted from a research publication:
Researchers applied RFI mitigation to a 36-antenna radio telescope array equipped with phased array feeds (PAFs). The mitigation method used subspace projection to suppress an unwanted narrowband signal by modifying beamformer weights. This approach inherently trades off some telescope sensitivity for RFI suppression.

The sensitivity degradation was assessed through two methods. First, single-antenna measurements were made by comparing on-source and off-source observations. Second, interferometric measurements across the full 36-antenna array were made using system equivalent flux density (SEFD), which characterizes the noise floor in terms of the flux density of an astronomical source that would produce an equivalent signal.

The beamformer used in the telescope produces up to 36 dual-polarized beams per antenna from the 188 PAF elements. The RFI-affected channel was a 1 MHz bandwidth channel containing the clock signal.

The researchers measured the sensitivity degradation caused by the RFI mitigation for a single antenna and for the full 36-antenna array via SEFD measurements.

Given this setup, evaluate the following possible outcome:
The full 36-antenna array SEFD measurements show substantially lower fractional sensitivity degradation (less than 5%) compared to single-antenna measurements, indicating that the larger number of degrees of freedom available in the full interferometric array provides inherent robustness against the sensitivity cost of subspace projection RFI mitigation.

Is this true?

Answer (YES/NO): NO